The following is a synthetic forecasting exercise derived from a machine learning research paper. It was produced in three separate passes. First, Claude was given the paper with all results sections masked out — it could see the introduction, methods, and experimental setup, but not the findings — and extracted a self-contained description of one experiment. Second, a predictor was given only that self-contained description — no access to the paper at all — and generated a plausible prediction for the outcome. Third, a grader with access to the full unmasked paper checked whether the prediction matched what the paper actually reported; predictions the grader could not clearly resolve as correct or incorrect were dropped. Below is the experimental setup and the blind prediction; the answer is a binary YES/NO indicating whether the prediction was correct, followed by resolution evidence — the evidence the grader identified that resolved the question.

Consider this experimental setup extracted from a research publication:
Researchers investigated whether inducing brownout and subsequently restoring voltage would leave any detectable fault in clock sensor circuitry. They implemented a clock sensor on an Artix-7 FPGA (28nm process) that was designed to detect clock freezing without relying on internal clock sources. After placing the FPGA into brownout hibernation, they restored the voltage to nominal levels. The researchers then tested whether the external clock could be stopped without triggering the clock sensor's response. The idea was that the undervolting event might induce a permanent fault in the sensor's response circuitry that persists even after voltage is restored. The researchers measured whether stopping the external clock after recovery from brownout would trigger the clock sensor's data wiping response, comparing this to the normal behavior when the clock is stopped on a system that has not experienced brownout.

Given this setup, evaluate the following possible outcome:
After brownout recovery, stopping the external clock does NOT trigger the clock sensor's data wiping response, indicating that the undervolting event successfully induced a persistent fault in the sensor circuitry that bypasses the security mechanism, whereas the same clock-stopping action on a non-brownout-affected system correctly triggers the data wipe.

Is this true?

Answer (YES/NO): YES